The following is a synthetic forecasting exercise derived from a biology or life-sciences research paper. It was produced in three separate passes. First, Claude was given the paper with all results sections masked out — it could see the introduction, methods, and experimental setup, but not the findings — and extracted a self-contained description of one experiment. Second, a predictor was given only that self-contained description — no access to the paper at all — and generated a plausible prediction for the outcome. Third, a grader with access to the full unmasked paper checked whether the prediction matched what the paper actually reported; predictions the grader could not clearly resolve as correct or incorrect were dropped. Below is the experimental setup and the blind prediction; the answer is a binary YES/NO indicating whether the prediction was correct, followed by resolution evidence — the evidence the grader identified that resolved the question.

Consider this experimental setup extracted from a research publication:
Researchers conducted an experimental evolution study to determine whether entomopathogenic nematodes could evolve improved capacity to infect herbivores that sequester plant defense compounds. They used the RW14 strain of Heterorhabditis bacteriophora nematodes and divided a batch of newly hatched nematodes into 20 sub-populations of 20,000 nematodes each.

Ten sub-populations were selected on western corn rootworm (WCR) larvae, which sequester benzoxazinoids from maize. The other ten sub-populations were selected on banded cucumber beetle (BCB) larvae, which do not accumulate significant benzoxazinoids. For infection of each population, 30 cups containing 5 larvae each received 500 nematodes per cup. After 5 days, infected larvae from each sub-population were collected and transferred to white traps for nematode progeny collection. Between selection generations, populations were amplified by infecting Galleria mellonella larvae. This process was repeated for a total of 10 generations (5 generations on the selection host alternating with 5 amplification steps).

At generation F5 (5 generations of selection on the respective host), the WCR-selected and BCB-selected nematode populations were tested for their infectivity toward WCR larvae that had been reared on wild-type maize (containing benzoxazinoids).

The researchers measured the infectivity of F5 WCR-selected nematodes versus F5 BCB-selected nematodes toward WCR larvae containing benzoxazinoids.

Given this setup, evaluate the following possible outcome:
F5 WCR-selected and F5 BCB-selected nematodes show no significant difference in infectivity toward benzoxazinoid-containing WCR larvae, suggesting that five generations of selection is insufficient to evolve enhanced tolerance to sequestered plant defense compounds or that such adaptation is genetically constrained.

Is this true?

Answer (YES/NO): NO